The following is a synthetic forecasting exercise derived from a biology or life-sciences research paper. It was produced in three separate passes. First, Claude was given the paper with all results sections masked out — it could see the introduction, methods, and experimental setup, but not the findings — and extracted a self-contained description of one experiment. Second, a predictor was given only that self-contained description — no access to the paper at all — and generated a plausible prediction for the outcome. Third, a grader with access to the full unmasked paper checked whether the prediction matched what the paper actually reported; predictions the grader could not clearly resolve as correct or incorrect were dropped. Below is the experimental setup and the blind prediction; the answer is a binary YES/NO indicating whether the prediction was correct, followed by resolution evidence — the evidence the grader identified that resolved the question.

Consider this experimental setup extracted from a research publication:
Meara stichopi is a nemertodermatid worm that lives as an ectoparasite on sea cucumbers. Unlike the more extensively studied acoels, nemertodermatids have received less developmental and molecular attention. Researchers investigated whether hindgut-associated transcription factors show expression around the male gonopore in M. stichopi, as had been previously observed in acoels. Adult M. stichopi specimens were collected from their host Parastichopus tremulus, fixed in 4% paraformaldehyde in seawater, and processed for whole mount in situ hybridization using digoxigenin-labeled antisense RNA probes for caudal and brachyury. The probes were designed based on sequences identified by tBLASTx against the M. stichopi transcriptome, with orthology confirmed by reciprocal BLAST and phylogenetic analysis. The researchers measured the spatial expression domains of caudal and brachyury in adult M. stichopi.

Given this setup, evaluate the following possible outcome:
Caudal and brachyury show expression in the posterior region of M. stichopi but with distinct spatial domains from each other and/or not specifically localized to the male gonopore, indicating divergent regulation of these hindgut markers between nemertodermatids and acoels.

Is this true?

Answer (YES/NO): NO